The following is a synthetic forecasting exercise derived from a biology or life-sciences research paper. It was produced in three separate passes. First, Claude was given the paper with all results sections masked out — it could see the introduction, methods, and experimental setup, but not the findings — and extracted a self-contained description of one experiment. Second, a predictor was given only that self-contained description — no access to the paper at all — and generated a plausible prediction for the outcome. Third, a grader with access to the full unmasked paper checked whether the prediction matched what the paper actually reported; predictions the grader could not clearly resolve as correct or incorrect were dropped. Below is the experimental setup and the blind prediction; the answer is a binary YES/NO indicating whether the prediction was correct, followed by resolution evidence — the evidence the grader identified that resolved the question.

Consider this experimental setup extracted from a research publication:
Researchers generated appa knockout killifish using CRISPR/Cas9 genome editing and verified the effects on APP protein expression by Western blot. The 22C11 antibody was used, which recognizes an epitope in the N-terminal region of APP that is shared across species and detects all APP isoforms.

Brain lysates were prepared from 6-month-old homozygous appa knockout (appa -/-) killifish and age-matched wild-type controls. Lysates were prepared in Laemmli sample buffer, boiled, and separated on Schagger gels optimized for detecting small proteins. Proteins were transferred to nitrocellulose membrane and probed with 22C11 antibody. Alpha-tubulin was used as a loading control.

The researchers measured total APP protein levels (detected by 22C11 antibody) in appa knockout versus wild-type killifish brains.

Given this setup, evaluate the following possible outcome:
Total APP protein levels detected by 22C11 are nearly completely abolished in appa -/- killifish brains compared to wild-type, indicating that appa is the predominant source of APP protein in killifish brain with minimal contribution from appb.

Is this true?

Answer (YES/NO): NO